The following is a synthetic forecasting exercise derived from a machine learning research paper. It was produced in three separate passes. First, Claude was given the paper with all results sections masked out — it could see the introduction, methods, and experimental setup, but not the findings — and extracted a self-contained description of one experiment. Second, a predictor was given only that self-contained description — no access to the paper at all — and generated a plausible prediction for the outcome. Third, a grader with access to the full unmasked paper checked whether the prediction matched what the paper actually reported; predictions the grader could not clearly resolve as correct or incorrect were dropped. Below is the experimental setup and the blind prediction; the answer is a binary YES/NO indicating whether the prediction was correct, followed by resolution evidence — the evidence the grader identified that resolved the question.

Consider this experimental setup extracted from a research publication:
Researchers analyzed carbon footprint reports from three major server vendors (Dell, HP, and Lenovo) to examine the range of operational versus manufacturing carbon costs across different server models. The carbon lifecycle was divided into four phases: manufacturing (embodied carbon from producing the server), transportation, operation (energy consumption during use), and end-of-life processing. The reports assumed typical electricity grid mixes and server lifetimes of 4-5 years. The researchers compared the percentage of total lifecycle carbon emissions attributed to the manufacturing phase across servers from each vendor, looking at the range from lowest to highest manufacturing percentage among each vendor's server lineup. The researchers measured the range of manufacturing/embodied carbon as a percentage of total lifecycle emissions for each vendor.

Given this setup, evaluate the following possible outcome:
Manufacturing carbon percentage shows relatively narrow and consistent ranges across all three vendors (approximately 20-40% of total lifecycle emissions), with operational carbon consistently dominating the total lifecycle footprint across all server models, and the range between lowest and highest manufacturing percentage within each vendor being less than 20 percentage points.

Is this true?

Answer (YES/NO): NO